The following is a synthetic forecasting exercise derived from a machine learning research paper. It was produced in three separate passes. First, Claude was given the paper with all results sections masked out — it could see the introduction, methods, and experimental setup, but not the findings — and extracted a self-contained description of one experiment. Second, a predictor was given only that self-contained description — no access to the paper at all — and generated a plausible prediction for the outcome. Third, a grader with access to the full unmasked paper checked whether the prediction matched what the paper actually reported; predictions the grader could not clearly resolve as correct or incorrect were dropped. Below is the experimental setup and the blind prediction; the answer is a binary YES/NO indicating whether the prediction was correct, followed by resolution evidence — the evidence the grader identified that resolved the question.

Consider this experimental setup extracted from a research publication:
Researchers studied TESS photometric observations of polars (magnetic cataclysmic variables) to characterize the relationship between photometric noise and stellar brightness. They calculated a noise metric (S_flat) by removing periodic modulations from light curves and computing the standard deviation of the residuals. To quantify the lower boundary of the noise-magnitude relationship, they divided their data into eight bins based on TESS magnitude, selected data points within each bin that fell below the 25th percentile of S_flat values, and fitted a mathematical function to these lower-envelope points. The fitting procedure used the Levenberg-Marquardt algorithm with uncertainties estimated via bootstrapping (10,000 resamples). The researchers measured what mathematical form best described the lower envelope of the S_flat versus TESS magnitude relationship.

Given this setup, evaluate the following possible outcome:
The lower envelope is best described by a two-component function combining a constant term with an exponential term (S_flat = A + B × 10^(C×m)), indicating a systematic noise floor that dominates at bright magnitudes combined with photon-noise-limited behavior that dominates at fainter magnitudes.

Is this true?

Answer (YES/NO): NO